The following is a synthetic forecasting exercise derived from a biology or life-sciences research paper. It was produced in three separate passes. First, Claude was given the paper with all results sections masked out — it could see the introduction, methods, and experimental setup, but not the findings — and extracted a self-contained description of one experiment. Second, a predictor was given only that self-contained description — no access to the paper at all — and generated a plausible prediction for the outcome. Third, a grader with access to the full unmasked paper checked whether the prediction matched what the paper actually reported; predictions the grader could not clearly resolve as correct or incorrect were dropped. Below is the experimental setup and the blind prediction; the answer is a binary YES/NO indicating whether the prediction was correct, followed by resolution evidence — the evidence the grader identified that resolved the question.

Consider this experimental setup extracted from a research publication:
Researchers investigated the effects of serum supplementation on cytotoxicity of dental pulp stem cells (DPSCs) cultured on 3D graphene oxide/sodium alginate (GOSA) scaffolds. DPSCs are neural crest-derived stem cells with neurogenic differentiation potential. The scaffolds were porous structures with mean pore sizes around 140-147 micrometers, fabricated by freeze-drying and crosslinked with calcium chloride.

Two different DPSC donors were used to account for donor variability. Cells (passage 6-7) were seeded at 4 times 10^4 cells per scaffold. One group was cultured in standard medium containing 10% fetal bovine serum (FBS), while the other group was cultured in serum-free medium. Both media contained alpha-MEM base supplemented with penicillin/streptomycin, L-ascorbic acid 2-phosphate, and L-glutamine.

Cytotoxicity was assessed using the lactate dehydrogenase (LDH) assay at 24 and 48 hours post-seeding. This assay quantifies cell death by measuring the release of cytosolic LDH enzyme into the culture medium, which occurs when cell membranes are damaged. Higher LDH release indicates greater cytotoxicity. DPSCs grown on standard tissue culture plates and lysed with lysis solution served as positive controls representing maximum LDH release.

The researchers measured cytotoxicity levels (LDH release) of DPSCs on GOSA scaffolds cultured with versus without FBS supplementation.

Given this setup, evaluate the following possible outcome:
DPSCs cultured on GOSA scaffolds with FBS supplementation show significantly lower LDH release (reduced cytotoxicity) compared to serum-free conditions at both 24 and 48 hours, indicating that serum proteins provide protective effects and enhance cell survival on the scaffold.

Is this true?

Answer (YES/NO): NO